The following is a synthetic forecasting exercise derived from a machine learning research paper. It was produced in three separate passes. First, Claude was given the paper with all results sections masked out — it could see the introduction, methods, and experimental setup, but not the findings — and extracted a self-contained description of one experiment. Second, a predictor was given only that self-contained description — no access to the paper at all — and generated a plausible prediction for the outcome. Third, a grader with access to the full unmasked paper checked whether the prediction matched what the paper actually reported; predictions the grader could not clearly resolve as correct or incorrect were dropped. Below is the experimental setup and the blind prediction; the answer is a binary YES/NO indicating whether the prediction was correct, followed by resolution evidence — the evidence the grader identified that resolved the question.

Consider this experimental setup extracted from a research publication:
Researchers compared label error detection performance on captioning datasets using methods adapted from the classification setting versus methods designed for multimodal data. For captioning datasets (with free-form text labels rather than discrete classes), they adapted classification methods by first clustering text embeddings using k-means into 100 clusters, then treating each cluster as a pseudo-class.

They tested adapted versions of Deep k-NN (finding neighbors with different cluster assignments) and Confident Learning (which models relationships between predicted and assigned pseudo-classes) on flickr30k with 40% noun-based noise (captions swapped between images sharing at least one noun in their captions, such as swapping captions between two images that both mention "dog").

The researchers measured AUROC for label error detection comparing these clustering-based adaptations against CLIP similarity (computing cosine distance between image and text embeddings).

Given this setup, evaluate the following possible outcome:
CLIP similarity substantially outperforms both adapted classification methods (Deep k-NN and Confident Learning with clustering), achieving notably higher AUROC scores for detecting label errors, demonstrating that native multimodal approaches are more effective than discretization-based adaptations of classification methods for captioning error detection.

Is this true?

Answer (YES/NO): YES